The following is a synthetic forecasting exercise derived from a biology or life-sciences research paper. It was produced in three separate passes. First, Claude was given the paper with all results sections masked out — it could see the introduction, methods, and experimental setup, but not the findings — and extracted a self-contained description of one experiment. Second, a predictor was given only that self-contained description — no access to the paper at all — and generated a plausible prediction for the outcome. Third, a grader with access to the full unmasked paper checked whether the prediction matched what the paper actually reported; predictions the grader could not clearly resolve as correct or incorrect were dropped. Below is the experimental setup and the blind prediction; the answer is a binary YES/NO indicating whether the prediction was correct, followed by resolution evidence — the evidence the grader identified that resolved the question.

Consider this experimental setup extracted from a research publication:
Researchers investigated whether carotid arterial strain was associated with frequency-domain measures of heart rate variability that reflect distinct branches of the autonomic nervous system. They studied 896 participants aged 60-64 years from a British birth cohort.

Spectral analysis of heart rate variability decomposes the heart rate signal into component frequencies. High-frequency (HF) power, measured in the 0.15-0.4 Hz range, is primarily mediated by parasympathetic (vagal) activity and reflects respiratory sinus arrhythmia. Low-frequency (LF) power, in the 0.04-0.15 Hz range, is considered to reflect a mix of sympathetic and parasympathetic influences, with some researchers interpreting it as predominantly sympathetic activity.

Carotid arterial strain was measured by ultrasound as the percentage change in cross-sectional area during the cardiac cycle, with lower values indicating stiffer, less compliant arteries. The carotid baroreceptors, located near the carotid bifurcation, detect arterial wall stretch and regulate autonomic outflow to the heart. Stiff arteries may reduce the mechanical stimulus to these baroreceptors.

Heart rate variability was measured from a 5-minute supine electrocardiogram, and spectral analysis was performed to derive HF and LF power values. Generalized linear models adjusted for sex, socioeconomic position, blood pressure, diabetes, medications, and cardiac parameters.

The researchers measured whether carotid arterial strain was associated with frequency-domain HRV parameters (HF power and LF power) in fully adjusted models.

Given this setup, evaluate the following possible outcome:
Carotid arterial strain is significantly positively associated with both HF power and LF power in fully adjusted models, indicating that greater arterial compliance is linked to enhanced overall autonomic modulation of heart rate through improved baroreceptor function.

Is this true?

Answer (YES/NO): YES